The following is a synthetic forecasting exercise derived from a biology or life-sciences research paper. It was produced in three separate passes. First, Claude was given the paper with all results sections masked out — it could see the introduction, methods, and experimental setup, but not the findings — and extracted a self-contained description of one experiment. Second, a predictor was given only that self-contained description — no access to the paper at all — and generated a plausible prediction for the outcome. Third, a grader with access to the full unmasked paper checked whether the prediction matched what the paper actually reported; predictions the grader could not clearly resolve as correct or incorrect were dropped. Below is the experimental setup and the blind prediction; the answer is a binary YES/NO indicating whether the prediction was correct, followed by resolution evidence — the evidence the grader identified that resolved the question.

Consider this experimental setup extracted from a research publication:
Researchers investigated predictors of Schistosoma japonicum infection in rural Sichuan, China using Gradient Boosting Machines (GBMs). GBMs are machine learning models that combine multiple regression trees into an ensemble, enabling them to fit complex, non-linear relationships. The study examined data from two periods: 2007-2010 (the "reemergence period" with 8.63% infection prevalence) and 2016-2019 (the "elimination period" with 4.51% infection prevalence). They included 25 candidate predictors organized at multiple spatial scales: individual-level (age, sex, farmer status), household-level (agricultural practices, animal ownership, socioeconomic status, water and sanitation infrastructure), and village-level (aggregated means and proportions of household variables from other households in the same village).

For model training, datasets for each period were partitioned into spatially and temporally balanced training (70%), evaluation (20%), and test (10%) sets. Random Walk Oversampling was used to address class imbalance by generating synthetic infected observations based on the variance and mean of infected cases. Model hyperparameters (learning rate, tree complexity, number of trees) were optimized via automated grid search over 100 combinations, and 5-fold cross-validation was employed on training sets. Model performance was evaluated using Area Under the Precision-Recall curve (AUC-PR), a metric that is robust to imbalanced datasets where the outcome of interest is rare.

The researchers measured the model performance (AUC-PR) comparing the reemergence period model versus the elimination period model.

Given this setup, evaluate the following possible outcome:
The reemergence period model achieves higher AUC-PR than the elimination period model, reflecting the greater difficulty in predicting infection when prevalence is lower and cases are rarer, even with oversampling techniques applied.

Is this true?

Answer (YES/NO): YES